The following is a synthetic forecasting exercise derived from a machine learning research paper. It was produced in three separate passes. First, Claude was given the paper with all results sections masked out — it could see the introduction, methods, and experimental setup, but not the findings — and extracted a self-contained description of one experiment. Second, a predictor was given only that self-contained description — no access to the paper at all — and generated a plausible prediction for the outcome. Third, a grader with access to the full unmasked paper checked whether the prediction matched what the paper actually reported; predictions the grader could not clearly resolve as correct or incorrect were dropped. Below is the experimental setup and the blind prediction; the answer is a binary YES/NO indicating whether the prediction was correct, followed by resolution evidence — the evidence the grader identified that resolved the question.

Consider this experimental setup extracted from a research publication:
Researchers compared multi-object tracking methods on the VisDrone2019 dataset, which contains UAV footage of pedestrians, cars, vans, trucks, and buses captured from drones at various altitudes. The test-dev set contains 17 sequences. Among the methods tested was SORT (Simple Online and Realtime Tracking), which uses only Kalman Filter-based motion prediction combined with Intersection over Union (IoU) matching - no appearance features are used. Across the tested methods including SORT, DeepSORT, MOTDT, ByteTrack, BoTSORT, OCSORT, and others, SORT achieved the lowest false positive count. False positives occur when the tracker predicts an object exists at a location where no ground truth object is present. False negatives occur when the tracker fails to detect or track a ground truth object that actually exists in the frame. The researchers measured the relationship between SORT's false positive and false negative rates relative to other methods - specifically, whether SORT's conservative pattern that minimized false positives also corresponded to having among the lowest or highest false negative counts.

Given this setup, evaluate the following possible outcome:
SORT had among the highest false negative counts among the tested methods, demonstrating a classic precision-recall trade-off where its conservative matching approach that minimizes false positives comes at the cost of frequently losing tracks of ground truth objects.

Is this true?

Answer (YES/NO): YES